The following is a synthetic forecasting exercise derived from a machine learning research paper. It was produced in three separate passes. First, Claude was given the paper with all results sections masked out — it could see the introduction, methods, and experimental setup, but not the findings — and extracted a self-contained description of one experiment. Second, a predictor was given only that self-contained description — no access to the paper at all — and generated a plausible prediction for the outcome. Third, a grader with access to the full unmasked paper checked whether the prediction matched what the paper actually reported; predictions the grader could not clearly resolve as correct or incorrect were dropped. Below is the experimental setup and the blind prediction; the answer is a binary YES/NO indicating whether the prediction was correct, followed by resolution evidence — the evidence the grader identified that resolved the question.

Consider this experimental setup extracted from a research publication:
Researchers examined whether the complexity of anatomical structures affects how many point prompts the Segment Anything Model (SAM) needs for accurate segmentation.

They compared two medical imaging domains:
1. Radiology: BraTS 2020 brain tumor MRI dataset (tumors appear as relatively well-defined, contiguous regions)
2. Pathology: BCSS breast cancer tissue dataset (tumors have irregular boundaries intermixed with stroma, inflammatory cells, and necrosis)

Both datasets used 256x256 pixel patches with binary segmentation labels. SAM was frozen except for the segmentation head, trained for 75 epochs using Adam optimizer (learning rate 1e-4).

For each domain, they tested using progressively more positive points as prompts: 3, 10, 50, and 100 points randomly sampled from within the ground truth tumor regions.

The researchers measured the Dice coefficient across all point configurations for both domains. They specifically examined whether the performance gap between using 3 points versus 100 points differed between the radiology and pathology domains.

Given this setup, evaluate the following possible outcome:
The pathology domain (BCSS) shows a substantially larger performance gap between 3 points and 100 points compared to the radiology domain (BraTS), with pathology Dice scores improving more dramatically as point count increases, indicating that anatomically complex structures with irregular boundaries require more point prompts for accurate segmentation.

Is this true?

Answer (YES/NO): YES